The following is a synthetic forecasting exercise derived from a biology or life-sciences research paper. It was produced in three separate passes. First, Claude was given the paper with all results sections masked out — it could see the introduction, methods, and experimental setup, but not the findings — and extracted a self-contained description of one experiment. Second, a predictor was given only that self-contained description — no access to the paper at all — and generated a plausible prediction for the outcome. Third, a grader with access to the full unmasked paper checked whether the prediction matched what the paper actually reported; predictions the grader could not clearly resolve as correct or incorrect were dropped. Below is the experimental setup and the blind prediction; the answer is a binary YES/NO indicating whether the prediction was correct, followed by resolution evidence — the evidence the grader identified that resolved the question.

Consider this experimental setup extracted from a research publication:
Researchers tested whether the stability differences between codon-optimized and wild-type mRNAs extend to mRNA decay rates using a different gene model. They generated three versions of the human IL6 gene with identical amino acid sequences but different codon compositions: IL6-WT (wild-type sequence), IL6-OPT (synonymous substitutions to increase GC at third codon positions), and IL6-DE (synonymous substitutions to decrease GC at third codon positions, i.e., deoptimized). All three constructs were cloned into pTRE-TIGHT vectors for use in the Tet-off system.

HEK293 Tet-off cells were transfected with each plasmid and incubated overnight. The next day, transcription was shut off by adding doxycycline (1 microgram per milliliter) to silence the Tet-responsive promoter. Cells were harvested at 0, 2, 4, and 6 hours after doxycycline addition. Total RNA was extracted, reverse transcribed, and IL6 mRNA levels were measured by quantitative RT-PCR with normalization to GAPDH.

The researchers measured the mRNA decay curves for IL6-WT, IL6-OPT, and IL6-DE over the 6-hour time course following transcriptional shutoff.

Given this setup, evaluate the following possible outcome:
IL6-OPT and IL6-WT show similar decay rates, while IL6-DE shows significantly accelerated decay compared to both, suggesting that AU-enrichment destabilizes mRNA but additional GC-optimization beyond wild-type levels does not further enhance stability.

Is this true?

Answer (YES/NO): NO